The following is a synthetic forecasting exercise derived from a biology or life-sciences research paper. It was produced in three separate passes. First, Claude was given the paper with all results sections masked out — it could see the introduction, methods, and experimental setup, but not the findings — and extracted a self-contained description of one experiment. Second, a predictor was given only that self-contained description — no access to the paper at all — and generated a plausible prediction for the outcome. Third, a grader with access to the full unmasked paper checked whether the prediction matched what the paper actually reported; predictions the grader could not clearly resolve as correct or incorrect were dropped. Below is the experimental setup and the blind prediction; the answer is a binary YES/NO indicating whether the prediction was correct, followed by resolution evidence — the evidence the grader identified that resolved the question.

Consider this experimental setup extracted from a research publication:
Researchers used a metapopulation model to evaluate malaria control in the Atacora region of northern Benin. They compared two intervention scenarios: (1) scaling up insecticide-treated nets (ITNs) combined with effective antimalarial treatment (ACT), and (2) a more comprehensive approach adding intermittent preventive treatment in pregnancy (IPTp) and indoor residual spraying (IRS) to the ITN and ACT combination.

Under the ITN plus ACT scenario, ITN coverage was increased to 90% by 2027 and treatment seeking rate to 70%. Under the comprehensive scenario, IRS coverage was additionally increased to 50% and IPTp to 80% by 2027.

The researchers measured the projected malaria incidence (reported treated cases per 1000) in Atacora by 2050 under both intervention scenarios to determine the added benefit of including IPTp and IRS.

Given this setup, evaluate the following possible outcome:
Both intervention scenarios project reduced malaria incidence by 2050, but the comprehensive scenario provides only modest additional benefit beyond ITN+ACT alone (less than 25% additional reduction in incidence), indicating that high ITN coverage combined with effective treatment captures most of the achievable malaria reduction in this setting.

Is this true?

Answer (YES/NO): YES